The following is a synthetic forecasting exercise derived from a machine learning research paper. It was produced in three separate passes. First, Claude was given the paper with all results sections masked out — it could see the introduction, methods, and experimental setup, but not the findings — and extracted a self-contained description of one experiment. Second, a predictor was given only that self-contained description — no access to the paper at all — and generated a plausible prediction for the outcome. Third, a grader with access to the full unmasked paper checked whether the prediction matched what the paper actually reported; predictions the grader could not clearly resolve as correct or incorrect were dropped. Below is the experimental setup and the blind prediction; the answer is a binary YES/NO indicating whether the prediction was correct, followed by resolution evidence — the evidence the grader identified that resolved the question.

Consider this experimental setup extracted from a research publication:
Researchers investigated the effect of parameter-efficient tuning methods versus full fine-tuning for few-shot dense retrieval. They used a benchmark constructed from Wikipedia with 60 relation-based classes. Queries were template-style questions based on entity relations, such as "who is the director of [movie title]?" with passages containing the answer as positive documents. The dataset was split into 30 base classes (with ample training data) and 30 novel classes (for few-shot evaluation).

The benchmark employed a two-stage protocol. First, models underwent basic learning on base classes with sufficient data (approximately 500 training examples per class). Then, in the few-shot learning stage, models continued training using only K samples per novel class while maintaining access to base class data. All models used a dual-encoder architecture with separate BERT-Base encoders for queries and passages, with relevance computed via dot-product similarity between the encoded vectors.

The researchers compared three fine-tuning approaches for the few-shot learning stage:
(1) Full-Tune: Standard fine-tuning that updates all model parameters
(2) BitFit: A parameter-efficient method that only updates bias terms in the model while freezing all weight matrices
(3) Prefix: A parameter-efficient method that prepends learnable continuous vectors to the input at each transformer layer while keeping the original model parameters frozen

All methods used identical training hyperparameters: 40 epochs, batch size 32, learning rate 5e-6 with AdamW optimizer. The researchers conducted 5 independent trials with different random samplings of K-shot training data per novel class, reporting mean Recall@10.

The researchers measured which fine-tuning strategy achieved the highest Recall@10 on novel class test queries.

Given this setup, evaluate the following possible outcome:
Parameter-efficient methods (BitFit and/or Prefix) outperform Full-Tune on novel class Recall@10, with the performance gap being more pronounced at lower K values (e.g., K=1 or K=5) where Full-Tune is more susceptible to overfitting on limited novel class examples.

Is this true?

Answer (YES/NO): NO